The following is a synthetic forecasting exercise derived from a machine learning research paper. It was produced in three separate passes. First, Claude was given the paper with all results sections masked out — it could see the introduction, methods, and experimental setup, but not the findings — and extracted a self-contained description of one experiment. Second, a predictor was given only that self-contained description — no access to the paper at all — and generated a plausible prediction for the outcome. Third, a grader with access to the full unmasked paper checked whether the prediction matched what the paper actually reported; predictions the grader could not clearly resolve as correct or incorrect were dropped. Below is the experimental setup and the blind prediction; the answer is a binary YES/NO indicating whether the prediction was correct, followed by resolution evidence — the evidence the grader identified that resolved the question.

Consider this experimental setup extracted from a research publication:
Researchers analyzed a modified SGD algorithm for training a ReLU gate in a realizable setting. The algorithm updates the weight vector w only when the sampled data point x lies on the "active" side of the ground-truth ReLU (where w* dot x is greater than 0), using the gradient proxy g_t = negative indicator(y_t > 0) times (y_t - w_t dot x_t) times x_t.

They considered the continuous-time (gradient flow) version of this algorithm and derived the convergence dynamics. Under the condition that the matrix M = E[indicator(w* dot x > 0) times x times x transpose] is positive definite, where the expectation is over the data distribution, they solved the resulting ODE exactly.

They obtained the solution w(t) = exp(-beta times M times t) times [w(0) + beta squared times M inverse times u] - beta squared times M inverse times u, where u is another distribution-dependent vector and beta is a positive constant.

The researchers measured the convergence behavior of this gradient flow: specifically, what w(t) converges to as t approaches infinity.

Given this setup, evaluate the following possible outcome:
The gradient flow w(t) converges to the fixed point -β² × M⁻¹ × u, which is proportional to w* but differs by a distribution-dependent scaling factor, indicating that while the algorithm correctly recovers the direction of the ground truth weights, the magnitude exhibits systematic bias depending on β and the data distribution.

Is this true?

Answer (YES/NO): NO